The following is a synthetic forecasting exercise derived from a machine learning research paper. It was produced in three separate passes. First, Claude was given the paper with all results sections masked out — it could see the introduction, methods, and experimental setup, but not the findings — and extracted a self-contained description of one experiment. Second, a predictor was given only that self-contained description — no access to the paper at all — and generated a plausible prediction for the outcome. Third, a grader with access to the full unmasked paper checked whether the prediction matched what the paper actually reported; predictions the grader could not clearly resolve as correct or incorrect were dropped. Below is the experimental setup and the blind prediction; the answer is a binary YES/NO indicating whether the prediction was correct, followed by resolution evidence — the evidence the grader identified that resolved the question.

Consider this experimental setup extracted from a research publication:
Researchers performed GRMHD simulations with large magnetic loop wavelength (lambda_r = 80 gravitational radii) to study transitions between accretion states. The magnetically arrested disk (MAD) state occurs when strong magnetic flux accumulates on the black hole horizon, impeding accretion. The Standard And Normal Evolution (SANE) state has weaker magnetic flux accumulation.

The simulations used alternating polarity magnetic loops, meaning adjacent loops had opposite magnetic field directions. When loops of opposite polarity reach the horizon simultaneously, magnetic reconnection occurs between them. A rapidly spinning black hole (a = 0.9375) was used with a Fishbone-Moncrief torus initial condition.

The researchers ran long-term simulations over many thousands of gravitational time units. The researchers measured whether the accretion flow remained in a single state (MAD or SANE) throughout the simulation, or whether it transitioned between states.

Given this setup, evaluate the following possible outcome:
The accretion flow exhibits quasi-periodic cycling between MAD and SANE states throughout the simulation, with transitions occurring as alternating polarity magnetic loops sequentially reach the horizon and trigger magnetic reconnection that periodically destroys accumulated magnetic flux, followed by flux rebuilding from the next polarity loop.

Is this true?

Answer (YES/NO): YES